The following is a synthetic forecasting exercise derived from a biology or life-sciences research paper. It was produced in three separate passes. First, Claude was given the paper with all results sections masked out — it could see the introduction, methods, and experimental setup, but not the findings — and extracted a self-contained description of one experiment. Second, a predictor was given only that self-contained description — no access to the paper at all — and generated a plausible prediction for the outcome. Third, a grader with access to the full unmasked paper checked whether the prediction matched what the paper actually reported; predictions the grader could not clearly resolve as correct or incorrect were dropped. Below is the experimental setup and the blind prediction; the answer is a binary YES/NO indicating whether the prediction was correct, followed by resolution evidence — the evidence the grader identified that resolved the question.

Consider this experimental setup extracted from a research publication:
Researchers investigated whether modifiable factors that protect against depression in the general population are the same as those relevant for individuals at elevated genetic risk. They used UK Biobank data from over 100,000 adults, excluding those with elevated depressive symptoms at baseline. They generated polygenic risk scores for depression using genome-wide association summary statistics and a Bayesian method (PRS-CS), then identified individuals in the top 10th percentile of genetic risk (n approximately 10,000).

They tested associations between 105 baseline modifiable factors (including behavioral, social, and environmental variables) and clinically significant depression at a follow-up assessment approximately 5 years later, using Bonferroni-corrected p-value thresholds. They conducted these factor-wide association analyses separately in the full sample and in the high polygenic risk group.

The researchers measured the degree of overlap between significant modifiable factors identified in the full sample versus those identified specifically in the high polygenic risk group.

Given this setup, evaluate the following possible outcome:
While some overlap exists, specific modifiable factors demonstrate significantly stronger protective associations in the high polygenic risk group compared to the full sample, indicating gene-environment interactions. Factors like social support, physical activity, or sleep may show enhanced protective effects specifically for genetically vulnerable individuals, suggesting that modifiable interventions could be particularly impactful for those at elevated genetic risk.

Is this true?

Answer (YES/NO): NO